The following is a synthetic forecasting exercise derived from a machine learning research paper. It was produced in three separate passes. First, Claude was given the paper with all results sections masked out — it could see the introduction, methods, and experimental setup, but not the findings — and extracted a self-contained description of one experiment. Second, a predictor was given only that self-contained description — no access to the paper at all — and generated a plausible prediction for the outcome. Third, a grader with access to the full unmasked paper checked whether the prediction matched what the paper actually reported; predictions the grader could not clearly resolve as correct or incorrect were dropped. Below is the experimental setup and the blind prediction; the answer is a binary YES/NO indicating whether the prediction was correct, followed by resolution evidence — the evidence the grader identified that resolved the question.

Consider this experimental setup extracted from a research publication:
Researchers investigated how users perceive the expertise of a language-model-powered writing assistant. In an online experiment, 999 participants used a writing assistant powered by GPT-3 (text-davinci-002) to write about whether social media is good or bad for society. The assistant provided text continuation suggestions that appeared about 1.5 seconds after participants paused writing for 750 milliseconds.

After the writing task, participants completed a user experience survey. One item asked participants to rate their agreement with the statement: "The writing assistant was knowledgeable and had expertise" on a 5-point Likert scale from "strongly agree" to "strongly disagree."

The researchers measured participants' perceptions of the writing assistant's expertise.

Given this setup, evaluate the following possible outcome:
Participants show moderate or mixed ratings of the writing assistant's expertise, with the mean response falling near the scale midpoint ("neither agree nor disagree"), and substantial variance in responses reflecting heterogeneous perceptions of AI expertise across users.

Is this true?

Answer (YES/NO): NO